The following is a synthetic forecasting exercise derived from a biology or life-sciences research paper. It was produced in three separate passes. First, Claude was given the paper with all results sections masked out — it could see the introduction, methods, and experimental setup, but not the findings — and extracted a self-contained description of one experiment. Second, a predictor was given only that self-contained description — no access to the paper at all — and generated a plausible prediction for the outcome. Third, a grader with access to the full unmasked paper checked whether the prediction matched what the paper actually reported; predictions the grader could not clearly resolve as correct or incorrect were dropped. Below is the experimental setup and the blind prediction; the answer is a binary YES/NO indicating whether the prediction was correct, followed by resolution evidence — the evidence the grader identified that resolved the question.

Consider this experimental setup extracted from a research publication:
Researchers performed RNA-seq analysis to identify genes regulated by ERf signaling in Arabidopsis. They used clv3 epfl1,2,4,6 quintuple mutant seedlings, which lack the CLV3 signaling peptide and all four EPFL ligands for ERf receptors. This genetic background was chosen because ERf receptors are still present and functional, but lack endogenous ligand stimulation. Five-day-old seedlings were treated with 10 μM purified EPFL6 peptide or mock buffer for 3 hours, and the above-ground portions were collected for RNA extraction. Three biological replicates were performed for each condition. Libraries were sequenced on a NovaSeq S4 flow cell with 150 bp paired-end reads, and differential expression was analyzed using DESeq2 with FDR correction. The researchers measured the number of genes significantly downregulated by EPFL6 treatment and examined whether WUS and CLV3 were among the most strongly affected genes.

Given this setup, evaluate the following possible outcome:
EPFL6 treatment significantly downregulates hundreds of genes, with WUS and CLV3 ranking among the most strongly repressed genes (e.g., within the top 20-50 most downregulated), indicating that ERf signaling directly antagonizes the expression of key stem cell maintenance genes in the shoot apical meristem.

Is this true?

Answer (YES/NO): NO